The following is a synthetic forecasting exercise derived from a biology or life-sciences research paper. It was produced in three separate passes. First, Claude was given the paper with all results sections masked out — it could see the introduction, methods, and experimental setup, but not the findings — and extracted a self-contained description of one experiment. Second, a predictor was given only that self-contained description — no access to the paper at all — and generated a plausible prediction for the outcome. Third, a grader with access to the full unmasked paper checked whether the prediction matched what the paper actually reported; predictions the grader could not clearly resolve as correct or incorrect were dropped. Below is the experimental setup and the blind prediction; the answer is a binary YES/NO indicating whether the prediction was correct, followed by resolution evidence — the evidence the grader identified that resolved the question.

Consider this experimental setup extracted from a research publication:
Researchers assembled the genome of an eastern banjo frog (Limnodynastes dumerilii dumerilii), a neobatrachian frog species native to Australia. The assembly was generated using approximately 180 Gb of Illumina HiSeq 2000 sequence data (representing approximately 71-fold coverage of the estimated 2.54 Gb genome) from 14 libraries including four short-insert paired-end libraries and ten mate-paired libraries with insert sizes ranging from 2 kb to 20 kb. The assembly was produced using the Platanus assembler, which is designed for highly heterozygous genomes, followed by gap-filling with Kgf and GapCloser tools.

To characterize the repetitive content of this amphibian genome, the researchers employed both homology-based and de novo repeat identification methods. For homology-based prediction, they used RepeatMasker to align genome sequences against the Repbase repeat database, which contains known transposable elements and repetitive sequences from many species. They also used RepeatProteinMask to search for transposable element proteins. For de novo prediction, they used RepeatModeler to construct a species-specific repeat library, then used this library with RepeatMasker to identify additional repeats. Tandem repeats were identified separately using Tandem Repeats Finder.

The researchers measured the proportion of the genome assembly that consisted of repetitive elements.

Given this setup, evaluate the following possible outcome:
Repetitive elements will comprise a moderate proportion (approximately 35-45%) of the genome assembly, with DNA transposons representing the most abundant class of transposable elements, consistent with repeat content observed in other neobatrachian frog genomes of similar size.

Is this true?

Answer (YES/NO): NO